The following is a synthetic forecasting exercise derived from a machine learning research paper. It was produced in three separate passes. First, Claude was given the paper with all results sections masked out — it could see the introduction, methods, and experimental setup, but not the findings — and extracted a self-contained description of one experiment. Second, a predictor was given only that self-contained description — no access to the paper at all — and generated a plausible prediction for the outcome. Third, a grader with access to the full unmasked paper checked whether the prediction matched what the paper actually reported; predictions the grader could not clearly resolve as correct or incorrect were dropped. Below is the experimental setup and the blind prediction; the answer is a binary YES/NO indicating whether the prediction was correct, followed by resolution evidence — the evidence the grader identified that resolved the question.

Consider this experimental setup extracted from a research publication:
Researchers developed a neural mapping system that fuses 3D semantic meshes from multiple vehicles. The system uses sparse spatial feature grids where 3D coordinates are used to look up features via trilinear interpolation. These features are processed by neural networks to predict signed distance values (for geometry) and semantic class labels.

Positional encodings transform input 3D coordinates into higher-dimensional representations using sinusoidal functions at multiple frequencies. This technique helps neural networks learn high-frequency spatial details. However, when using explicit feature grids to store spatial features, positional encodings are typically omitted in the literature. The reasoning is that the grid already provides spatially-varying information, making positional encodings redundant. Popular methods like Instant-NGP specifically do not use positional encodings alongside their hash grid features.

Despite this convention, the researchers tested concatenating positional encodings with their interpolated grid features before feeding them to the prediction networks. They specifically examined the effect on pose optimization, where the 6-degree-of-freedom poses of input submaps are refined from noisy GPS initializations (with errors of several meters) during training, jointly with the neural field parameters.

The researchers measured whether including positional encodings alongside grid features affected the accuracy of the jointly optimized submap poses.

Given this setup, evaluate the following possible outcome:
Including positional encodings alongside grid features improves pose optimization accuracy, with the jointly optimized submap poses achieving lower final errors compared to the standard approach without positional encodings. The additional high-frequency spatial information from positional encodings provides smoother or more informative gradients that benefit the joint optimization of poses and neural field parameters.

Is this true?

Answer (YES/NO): YES